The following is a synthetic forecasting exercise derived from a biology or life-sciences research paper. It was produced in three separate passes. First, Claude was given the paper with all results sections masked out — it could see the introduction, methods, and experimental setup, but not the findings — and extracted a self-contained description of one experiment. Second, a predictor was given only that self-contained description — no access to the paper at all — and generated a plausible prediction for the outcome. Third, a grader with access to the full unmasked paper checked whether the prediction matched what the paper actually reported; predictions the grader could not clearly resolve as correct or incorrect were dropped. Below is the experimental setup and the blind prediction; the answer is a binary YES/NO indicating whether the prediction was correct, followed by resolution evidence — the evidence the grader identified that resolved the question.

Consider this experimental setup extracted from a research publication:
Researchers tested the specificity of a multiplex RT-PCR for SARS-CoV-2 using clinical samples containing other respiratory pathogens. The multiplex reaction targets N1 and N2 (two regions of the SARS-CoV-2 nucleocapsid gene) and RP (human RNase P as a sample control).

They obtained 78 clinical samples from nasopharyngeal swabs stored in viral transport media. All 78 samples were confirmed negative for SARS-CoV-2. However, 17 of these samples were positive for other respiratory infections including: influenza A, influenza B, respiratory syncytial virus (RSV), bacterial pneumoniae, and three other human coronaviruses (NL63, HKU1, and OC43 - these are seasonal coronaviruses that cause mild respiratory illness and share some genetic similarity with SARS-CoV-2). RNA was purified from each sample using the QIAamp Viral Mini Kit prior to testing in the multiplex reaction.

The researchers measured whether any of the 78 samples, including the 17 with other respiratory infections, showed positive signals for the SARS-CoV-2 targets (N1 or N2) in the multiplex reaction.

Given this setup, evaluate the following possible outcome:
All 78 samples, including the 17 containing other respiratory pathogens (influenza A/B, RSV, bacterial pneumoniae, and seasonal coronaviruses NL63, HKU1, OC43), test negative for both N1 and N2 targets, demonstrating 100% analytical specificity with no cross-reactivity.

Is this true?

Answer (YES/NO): YES